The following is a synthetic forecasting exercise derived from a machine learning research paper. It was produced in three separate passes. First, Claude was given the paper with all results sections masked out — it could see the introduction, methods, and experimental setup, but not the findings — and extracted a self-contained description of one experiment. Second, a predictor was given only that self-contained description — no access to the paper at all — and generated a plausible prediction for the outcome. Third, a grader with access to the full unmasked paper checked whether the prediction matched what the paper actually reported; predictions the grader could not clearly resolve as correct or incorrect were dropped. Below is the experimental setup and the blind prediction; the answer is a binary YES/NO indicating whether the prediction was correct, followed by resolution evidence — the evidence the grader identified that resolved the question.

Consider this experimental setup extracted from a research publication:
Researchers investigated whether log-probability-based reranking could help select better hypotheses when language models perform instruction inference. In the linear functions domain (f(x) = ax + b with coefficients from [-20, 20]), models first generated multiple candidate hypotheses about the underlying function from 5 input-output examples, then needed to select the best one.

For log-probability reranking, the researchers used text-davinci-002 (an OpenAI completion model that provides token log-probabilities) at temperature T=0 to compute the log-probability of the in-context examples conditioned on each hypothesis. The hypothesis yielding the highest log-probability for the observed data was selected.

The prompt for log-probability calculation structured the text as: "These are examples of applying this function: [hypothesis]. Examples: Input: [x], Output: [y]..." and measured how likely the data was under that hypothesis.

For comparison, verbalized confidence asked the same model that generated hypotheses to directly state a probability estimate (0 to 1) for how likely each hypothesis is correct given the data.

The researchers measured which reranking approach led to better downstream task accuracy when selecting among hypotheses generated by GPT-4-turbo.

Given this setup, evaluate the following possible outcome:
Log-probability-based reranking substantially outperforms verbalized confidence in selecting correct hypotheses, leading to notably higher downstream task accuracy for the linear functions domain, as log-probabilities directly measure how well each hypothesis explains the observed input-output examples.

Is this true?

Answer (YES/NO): NO